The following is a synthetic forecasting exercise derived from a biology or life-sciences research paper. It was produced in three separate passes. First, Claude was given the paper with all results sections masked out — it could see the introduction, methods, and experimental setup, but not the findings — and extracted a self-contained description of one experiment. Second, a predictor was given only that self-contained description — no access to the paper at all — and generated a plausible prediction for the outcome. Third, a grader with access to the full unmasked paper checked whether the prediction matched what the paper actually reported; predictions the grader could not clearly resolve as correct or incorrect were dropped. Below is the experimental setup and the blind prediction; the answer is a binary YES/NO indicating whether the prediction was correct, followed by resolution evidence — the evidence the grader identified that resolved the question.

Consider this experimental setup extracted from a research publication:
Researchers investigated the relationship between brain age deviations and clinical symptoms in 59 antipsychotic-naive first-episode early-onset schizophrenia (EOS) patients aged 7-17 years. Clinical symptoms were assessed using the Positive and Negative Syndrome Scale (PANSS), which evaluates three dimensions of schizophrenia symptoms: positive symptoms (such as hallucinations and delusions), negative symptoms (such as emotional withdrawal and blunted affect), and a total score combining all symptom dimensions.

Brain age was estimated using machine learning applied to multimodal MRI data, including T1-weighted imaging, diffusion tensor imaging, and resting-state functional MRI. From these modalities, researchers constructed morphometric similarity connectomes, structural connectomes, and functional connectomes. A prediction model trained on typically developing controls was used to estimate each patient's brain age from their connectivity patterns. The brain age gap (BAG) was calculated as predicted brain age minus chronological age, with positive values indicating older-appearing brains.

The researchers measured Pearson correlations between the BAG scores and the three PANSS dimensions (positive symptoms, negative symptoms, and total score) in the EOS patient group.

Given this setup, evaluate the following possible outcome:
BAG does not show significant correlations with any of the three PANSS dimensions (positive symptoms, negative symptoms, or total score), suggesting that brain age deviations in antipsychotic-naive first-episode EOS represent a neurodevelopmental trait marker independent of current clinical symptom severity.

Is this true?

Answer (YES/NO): NO